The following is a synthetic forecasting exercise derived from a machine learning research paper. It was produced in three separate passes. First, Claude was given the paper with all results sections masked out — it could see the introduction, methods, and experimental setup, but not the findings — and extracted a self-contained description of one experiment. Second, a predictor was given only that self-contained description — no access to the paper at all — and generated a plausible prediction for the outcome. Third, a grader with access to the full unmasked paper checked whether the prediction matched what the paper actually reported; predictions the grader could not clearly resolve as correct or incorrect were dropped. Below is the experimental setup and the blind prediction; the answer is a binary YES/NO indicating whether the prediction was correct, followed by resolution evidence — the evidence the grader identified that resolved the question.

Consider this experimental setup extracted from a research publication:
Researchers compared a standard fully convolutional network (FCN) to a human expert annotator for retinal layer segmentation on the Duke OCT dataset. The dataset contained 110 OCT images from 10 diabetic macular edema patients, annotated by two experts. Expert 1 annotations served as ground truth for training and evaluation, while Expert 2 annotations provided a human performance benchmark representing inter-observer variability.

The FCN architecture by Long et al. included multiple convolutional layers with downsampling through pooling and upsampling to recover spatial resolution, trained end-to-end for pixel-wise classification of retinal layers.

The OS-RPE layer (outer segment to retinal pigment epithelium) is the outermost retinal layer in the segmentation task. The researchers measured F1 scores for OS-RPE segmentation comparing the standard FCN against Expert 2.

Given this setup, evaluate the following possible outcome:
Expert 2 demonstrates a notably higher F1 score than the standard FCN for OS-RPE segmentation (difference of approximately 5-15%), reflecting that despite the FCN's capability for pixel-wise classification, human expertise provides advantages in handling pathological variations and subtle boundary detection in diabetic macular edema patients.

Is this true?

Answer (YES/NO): NO